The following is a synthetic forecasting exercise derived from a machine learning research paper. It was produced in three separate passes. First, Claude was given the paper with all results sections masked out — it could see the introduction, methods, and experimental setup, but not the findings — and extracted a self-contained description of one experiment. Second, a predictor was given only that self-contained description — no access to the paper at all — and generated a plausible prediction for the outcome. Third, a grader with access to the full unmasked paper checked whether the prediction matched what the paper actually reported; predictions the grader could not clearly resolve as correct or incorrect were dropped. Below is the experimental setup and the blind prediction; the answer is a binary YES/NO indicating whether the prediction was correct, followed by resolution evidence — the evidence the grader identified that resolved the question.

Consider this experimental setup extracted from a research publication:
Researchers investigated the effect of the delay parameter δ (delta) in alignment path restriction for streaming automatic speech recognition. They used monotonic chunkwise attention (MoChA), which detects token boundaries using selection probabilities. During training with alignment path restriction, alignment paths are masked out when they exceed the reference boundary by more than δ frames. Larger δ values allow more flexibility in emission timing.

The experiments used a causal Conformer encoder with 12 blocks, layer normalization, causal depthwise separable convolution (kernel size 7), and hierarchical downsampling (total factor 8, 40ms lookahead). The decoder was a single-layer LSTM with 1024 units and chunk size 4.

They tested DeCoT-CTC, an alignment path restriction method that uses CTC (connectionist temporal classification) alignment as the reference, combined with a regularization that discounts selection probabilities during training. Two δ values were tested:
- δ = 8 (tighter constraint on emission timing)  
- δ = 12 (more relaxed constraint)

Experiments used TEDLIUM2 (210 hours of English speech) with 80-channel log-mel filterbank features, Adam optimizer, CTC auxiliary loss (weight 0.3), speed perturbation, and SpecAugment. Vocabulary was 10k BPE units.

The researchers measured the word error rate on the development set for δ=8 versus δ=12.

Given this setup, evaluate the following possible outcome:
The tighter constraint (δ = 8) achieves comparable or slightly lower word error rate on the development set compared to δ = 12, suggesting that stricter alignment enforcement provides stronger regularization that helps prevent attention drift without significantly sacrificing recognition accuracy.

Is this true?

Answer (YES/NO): NO